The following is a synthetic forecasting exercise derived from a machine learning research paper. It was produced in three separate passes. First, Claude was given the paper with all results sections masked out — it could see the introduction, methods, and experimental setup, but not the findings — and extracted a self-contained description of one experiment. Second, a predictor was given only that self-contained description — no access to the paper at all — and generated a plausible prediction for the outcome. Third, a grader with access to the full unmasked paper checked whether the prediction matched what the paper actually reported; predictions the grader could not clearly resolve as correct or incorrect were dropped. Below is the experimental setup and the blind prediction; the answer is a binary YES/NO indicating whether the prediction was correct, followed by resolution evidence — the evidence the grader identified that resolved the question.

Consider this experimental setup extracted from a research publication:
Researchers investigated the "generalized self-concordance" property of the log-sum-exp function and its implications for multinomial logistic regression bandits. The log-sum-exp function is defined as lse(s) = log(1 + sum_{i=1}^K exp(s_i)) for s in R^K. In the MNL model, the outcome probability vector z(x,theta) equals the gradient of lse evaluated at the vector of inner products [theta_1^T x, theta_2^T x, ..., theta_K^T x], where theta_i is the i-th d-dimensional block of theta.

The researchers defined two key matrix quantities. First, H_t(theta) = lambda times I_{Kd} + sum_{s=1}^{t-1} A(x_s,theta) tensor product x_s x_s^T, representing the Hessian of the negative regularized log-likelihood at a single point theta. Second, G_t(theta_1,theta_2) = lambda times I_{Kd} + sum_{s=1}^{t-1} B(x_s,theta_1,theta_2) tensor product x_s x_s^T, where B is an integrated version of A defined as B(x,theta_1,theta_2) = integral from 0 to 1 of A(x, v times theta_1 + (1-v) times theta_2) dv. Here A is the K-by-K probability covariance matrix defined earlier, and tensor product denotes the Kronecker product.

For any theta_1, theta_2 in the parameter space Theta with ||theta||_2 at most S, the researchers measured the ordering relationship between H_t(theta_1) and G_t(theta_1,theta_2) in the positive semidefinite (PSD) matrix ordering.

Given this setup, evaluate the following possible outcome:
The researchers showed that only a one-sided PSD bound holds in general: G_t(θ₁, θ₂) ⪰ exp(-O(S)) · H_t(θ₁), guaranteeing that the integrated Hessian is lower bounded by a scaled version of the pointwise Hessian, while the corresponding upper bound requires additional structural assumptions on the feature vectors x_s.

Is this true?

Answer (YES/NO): NO